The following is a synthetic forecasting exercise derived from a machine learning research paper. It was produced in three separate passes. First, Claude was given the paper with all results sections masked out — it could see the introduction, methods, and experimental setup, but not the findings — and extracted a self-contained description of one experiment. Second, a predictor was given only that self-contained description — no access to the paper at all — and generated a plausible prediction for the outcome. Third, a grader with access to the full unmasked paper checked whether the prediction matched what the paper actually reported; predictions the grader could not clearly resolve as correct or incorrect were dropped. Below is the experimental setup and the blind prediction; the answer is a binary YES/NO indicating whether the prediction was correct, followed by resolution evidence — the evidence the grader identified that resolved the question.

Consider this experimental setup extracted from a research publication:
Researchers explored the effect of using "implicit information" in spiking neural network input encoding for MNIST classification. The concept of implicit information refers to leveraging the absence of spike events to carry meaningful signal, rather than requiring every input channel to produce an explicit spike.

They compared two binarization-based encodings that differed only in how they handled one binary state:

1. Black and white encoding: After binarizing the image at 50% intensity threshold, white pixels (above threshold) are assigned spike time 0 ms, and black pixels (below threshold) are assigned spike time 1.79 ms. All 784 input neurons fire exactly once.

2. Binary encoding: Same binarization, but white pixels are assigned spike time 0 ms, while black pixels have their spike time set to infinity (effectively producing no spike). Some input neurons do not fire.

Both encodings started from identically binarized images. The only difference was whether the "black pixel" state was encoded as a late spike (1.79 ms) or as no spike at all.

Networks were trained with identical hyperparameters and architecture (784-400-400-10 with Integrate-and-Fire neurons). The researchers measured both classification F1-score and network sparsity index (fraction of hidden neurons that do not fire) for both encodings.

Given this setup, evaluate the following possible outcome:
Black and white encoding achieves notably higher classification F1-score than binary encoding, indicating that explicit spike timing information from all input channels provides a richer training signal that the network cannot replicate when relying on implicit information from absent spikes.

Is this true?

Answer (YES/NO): NO